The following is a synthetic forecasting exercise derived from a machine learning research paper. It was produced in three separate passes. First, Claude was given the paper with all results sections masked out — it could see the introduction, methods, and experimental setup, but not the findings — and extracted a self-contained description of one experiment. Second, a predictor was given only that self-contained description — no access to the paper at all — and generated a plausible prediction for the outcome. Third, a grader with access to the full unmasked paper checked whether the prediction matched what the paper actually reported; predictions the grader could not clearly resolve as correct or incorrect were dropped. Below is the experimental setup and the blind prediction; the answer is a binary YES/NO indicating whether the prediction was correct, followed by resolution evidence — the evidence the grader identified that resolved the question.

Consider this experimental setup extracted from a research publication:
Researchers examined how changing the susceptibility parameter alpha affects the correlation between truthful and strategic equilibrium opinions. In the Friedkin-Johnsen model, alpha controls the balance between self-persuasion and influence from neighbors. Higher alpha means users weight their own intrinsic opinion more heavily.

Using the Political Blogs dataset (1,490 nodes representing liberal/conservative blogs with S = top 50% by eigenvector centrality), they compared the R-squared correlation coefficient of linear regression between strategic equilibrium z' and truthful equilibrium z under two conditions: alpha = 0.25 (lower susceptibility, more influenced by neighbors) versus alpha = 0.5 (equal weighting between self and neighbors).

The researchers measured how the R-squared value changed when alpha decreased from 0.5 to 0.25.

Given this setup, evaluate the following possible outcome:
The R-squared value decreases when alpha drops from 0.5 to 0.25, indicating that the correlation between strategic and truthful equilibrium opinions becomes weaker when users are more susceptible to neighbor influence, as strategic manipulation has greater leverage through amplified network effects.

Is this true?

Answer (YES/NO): YES